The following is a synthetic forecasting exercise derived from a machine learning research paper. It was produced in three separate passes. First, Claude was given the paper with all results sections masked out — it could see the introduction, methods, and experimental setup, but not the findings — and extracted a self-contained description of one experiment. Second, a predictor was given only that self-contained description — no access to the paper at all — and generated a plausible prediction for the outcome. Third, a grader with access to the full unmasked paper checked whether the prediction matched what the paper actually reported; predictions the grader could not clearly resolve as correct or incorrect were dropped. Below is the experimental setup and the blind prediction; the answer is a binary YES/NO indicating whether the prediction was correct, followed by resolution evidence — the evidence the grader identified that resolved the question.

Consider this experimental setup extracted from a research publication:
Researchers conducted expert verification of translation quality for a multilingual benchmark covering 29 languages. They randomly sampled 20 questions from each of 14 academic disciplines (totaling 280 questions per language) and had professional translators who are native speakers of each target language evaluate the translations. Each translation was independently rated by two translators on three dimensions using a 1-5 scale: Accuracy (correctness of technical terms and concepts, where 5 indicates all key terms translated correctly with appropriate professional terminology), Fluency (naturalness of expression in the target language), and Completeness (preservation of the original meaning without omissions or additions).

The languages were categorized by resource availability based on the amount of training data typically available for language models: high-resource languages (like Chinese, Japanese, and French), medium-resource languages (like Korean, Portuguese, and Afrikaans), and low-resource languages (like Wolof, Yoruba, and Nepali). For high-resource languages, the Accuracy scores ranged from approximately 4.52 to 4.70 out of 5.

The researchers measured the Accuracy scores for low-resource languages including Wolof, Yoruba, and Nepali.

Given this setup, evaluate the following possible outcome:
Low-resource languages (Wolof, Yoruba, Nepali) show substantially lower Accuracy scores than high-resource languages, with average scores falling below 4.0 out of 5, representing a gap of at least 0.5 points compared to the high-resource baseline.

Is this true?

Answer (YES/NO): NO